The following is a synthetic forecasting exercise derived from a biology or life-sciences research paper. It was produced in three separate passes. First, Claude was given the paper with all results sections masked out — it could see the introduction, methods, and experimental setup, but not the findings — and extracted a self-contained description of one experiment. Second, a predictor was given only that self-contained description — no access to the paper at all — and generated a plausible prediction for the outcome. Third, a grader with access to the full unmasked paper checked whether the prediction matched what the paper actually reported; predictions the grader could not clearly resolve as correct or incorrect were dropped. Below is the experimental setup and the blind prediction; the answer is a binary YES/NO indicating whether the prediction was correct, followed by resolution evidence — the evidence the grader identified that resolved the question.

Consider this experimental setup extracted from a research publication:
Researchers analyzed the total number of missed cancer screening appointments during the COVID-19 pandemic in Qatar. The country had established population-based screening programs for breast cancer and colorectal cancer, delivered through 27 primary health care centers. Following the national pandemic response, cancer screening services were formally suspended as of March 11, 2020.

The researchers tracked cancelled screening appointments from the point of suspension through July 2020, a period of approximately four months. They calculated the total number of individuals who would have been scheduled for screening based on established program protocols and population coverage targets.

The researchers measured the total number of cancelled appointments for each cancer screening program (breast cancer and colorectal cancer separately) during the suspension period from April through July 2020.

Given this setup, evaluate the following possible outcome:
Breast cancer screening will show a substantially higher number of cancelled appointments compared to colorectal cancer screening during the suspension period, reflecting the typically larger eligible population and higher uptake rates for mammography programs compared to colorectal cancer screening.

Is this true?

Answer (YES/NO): NO